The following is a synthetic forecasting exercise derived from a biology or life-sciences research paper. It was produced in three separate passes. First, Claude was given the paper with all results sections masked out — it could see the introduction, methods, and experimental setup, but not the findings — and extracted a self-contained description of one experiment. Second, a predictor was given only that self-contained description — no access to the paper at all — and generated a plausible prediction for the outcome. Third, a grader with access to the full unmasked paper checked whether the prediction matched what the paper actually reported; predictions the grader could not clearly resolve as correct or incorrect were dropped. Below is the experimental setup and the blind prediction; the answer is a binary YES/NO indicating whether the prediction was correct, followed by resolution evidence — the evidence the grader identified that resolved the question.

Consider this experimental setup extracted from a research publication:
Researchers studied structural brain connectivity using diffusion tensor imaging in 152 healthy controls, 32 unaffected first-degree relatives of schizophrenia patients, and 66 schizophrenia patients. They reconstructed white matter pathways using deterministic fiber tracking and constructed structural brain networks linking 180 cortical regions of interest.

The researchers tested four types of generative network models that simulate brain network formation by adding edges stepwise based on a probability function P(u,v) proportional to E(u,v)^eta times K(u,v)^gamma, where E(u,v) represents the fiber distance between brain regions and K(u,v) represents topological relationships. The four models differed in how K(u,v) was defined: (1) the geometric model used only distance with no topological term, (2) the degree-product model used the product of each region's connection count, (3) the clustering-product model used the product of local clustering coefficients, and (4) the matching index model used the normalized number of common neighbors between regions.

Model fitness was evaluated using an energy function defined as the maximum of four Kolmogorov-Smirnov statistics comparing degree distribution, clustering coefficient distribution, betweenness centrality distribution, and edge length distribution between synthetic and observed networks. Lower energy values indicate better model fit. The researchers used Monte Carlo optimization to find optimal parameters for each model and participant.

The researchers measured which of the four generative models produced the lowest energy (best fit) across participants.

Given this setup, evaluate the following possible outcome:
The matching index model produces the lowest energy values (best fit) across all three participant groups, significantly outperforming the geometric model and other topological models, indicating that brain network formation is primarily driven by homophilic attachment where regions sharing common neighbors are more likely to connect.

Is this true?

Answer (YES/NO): YES